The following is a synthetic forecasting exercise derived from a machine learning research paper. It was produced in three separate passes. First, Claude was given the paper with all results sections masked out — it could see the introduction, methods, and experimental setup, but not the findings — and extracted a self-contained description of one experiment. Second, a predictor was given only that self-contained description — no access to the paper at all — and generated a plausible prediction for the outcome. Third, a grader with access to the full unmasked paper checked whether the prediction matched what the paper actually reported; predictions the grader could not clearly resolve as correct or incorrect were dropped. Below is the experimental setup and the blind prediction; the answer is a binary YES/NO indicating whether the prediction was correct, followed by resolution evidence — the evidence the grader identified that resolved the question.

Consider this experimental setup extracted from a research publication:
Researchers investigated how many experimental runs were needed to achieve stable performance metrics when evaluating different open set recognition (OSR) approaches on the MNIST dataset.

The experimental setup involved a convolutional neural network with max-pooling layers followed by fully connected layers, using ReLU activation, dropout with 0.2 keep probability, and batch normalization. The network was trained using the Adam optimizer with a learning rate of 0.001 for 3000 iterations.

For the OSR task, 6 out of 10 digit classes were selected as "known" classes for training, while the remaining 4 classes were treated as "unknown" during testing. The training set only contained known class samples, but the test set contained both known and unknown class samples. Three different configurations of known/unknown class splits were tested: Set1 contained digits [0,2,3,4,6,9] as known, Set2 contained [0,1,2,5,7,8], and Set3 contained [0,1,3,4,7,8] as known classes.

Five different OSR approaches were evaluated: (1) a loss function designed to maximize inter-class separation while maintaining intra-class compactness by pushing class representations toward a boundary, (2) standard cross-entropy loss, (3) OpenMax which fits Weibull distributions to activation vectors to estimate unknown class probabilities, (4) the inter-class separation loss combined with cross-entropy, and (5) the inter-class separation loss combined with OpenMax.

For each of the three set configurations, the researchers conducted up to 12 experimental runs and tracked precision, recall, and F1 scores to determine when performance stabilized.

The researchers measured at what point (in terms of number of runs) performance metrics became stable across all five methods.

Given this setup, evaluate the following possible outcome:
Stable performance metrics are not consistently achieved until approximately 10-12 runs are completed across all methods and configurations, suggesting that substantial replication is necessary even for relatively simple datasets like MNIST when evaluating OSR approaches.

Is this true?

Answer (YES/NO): YES